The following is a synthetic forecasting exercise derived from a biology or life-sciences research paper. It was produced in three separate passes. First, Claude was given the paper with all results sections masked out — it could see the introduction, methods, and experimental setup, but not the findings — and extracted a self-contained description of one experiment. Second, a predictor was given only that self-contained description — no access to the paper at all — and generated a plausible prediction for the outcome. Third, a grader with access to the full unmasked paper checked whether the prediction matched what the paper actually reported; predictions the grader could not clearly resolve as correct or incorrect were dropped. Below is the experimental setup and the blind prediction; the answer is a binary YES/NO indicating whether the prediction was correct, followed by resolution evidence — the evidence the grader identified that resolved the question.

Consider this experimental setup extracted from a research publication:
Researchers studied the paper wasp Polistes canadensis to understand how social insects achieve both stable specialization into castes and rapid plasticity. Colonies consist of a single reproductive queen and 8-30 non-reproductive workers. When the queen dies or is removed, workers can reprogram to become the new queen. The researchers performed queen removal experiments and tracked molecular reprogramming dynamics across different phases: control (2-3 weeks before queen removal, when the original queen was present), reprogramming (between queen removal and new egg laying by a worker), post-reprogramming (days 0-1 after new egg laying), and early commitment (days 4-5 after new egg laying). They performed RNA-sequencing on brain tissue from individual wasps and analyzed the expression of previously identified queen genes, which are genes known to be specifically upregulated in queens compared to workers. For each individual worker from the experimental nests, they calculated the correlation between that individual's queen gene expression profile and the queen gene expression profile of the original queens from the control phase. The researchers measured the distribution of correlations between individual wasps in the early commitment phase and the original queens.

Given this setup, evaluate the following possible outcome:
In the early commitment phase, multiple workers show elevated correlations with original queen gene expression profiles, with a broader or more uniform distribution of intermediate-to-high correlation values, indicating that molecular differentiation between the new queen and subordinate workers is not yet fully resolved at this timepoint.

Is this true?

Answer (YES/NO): YES